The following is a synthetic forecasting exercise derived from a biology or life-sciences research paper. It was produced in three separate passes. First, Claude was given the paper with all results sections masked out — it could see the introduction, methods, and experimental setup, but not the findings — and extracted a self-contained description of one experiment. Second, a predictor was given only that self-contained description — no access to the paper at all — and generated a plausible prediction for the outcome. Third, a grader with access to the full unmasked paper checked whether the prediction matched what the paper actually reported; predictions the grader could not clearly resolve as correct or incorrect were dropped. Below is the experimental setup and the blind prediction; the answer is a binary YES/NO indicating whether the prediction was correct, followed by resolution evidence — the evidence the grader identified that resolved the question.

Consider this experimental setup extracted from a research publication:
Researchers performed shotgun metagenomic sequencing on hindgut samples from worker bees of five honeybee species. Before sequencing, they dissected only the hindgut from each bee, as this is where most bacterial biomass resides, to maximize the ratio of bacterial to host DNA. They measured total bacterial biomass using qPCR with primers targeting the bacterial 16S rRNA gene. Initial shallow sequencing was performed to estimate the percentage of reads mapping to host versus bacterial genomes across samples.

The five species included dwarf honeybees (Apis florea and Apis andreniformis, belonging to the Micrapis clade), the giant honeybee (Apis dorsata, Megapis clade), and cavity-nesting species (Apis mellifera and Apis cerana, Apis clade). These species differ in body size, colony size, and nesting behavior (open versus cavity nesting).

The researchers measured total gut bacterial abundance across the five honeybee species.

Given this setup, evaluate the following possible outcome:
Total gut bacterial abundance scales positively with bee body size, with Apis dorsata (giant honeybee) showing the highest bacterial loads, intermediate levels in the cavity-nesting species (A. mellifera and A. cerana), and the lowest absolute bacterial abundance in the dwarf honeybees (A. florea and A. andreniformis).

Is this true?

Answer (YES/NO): NO